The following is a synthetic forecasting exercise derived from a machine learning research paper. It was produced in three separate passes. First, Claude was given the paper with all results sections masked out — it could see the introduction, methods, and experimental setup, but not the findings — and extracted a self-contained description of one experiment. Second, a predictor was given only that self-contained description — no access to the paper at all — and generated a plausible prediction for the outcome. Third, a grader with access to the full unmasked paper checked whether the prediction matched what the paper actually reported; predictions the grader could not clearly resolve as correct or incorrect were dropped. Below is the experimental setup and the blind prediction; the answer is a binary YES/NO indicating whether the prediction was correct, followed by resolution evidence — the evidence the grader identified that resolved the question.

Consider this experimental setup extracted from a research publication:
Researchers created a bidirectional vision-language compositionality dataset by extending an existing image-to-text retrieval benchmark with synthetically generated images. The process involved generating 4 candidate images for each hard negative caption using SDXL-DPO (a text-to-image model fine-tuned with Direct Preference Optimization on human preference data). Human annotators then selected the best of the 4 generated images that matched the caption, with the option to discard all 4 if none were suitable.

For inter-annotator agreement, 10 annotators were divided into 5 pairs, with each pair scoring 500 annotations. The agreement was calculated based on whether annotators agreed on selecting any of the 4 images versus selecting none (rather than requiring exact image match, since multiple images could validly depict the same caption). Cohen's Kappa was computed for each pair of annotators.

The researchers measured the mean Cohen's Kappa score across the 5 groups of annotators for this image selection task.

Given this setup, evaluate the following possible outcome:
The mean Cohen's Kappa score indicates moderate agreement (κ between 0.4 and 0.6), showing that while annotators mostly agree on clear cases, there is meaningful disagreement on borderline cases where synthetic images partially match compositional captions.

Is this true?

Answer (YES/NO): YES